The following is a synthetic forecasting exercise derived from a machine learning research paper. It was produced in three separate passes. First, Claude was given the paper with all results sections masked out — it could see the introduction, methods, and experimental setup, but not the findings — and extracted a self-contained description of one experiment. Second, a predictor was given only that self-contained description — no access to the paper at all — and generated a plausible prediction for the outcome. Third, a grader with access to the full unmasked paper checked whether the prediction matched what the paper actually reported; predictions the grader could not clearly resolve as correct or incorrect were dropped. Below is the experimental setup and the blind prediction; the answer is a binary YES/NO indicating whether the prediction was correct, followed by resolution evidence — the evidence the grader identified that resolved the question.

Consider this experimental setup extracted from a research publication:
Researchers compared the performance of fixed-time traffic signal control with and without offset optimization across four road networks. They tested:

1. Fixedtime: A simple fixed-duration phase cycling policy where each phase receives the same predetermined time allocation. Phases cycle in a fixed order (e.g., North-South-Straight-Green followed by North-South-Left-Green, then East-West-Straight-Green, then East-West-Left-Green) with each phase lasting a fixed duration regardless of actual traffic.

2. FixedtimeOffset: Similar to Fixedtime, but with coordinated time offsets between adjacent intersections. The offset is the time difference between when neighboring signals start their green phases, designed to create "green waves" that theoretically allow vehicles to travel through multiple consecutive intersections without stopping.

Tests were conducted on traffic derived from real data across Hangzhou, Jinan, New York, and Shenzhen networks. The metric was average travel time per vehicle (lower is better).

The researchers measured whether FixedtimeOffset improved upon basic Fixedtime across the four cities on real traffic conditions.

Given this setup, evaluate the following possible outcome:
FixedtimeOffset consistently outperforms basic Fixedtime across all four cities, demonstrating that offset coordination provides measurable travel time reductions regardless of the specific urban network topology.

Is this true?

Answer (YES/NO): NO